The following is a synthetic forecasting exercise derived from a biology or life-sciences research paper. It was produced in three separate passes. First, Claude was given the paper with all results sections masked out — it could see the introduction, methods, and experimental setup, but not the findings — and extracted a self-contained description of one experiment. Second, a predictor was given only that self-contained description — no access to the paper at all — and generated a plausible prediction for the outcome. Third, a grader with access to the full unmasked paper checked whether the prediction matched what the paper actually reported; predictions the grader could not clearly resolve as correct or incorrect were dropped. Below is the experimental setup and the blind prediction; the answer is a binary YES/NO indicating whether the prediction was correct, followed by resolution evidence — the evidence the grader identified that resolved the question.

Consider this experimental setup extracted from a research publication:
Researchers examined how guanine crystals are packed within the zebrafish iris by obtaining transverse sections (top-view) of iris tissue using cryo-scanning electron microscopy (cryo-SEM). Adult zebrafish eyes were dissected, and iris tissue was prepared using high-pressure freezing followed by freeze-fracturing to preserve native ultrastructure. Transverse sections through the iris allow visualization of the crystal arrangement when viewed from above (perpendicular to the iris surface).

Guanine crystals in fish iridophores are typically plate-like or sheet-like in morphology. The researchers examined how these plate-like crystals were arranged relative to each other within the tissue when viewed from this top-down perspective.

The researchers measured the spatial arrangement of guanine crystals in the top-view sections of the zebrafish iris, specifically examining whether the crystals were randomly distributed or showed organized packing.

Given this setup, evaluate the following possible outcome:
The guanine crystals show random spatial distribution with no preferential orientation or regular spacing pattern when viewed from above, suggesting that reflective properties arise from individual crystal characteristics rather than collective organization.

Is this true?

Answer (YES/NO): NO